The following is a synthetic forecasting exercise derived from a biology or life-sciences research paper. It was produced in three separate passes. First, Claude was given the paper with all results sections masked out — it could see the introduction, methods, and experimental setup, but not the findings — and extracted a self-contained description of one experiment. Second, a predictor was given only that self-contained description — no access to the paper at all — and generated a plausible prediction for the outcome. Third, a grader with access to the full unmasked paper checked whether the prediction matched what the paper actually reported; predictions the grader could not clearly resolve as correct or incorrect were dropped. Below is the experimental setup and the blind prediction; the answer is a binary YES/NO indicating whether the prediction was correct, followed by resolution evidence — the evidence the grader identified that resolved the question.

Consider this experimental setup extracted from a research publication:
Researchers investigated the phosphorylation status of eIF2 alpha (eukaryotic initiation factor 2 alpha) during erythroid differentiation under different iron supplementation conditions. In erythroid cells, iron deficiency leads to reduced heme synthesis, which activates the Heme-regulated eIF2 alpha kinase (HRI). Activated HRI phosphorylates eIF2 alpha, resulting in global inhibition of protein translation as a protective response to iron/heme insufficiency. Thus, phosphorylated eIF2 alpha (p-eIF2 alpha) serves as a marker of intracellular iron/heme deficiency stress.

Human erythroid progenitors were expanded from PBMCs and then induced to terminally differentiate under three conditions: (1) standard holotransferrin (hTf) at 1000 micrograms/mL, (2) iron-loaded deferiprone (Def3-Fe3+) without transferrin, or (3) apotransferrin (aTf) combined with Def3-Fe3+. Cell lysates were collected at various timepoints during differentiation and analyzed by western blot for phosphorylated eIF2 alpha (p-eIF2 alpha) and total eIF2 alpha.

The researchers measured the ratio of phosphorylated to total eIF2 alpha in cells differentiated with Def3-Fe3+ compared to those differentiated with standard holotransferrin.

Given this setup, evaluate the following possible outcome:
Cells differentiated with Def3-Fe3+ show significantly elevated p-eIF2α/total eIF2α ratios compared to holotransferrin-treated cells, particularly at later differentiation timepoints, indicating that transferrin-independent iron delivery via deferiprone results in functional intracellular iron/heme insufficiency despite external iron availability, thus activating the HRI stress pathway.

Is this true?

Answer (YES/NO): NO